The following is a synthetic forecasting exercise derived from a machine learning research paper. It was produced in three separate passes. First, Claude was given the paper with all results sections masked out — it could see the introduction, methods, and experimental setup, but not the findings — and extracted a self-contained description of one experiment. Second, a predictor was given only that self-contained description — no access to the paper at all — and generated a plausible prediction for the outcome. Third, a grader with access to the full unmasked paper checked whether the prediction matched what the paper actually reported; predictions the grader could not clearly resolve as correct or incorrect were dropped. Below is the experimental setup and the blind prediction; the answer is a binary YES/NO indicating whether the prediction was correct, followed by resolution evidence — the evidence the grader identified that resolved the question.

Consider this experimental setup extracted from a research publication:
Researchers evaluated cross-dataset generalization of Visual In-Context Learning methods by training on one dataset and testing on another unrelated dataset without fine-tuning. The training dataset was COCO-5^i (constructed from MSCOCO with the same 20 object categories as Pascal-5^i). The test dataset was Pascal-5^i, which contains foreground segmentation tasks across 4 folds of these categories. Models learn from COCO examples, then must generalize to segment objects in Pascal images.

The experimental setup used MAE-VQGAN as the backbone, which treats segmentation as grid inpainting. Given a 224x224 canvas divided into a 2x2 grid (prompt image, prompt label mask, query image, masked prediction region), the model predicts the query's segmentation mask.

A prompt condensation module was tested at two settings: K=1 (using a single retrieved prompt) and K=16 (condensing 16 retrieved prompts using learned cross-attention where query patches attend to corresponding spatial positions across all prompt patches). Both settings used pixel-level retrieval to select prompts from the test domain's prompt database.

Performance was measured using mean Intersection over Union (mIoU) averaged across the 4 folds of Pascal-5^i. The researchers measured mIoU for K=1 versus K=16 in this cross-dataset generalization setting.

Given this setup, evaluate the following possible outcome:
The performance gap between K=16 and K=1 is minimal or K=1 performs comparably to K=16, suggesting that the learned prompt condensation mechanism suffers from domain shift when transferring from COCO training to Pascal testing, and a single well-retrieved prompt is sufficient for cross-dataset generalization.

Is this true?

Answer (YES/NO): NO